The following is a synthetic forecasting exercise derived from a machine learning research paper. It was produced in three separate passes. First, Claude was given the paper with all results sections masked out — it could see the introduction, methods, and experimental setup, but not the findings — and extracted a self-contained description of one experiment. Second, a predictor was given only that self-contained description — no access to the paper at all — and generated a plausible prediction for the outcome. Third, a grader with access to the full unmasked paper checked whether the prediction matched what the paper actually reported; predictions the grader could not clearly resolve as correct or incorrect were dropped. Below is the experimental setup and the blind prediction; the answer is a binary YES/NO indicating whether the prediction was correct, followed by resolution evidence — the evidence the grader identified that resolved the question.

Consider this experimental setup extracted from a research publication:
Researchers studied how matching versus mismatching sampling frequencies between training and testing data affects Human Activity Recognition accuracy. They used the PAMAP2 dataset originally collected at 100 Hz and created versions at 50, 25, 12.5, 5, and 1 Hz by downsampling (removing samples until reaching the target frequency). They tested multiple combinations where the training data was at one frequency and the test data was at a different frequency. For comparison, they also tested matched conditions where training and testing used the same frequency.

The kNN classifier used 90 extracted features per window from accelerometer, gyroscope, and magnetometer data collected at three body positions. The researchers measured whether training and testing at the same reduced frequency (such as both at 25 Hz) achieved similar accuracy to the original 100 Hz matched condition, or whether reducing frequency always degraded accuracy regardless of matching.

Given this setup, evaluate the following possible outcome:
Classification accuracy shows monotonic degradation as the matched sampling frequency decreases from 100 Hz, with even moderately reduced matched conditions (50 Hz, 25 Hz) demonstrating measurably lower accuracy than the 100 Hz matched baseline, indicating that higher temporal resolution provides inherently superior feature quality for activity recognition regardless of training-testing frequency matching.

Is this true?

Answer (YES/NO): NO